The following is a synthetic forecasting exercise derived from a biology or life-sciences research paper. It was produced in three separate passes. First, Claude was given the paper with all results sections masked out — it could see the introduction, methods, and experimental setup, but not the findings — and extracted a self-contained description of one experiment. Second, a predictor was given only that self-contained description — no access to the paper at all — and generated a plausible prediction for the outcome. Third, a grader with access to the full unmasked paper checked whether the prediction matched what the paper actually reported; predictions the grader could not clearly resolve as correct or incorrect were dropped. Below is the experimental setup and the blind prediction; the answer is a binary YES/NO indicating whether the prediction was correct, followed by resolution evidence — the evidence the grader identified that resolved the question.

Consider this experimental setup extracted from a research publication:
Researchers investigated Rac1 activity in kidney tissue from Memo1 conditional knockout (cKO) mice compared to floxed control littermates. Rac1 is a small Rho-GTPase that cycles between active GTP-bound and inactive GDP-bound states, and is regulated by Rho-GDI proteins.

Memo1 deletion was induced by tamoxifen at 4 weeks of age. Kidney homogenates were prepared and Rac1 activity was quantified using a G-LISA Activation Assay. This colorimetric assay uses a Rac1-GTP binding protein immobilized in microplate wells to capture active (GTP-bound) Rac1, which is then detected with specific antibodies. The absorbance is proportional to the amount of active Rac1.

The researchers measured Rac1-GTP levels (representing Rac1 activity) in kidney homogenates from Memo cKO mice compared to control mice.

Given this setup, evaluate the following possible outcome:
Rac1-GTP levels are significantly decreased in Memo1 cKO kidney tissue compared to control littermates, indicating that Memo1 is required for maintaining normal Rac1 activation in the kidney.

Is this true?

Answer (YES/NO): NO